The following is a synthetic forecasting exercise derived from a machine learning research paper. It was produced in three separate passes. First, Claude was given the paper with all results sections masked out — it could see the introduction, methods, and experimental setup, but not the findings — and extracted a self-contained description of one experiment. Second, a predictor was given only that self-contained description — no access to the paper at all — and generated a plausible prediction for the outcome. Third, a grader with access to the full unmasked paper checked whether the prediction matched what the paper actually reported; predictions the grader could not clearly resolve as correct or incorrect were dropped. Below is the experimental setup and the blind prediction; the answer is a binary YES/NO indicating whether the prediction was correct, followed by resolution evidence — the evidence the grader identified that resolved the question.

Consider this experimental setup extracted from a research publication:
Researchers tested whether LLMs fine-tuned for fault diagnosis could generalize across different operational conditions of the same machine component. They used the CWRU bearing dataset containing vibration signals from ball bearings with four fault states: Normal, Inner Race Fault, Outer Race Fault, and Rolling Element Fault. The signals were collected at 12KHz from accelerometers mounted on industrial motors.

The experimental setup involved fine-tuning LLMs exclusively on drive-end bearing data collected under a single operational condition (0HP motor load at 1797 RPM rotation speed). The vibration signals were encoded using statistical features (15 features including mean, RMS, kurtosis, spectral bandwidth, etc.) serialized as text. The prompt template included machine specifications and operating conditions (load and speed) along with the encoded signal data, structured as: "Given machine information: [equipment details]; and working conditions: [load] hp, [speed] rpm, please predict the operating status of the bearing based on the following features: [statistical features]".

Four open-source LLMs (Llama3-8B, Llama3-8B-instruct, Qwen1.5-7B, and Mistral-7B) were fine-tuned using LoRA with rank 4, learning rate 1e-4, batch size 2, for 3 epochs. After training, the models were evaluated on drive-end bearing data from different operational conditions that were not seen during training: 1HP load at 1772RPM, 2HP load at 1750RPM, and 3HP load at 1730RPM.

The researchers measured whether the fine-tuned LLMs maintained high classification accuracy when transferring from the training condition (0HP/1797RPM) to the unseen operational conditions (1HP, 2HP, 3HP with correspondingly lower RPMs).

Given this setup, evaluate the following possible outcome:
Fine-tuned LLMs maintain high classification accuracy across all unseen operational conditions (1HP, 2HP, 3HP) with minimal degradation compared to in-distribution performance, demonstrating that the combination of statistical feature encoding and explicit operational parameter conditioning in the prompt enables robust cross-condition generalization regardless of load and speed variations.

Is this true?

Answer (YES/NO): NO